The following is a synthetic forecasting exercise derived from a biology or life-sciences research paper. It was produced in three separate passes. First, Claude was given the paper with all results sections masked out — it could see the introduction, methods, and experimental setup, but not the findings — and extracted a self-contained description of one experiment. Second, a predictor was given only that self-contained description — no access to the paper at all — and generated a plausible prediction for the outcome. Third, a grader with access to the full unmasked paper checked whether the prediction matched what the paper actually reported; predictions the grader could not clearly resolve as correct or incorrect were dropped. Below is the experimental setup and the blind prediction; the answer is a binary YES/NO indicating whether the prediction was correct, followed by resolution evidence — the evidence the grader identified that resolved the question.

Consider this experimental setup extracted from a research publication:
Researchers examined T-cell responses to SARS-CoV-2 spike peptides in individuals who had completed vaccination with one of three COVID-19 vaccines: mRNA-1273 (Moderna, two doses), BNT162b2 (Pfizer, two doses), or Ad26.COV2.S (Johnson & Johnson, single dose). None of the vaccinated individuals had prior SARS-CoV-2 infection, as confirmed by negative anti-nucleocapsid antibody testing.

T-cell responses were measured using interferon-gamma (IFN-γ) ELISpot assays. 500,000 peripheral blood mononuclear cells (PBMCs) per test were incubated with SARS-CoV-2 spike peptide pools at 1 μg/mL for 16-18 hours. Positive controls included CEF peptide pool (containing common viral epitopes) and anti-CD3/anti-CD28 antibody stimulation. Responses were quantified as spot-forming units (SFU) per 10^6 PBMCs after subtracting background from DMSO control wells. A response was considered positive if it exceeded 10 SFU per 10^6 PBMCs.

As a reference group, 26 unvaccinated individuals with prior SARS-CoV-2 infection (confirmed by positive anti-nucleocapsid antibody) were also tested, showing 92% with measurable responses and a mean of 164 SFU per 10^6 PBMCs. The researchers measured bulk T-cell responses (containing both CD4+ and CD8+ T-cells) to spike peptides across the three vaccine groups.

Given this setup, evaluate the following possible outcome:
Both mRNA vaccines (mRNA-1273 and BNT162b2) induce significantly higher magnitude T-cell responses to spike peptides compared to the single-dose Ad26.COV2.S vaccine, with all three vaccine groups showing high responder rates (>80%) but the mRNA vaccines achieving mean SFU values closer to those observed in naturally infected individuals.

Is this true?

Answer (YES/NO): NO